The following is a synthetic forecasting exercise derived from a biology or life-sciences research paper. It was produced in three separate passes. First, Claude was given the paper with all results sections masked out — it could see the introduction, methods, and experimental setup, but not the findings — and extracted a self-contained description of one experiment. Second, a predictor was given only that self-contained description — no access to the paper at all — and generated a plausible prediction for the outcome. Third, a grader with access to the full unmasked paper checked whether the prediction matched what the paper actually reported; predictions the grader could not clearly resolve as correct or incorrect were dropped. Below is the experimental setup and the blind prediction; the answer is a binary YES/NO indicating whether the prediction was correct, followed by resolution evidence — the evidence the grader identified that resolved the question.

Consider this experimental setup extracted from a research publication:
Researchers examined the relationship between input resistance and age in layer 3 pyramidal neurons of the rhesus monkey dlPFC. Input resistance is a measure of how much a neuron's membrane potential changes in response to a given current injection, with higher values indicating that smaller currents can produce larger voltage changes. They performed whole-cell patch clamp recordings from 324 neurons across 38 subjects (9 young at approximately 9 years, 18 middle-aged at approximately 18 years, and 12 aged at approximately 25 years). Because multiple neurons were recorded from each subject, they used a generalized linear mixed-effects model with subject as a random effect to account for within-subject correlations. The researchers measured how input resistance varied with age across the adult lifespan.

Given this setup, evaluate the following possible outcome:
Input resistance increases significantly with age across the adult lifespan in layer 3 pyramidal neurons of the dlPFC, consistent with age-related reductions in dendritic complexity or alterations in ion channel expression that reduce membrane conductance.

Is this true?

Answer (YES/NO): YES